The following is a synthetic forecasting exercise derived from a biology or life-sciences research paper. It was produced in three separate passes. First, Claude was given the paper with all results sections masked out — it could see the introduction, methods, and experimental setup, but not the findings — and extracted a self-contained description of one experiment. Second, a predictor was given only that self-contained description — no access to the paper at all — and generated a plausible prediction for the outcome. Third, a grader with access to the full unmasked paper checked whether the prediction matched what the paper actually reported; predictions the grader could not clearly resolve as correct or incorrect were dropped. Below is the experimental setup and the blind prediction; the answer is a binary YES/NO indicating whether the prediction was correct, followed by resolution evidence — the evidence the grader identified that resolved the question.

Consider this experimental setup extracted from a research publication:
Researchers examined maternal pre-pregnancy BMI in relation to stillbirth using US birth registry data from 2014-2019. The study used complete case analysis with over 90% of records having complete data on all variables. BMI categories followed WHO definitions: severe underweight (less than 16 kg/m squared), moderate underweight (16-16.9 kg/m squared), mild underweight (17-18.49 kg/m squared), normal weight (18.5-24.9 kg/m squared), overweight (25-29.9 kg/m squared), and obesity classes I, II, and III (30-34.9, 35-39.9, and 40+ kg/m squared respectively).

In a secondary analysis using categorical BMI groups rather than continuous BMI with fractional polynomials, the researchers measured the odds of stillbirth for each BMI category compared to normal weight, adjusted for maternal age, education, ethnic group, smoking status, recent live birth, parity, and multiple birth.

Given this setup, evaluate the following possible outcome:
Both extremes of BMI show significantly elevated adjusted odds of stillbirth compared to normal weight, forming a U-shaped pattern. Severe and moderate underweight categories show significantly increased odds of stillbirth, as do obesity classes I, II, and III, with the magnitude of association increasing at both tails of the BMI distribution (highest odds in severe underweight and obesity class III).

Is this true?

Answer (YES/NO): NO